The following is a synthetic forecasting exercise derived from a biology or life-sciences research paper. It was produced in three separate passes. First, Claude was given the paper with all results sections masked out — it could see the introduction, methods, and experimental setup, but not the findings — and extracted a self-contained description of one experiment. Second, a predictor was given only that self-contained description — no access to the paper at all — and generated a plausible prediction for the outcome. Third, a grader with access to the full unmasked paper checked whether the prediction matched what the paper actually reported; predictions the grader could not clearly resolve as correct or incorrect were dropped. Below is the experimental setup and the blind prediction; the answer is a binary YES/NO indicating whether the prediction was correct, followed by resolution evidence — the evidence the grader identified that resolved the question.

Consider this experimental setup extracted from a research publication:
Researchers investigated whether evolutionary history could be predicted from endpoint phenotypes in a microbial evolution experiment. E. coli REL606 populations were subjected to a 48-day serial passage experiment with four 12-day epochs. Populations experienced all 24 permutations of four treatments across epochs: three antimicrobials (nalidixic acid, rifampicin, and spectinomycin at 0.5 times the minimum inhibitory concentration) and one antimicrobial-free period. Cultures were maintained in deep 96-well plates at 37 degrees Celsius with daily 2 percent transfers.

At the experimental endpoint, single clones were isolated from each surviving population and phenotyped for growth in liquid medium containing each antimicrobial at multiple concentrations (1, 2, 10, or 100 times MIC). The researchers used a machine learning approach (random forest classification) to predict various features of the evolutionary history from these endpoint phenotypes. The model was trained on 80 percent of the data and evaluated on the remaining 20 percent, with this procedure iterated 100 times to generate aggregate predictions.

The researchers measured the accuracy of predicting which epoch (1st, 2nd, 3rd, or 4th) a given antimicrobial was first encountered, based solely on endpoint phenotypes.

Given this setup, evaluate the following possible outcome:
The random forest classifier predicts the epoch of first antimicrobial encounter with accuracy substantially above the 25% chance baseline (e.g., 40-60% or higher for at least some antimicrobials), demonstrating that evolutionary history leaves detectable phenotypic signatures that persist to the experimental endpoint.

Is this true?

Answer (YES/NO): YES